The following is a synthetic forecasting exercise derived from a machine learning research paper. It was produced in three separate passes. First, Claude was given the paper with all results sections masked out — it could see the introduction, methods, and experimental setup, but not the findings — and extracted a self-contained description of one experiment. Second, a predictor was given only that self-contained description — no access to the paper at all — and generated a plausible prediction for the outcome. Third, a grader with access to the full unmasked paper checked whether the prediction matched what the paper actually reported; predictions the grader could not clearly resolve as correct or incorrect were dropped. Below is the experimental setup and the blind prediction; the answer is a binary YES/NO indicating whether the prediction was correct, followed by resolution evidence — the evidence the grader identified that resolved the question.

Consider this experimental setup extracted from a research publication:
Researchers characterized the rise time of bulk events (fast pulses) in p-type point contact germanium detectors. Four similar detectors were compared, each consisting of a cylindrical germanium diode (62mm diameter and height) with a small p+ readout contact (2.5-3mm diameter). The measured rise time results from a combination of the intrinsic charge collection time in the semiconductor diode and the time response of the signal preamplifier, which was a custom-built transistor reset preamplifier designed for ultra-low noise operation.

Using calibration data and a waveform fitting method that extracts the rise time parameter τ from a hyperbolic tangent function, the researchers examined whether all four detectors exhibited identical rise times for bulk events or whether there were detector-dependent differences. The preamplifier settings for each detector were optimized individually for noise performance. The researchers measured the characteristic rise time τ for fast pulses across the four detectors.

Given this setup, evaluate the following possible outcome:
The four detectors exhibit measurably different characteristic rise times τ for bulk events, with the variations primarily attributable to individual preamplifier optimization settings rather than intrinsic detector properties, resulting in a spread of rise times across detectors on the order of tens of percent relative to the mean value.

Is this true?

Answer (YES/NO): YES